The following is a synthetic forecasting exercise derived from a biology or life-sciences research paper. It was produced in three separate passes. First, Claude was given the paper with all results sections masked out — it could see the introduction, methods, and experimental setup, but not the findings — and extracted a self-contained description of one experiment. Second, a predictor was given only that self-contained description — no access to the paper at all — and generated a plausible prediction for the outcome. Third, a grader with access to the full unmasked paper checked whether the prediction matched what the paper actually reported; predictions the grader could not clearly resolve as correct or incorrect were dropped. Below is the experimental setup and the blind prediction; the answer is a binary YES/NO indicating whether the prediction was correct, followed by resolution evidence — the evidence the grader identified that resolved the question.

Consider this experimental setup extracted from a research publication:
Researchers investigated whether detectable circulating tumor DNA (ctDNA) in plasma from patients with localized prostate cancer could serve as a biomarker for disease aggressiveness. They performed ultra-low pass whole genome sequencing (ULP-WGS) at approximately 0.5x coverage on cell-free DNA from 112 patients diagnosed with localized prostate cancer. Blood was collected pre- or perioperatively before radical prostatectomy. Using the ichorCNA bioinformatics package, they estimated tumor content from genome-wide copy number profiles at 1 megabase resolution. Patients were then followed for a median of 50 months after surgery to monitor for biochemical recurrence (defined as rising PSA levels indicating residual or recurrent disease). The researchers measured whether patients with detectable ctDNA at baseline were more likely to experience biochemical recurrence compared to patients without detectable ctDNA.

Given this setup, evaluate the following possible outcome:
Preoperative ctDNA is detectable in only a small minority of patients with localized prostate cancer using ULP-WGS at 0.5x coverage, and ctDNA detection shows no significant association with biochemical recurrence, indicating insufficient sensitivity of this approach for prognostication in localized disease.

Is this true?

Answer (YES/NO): NO